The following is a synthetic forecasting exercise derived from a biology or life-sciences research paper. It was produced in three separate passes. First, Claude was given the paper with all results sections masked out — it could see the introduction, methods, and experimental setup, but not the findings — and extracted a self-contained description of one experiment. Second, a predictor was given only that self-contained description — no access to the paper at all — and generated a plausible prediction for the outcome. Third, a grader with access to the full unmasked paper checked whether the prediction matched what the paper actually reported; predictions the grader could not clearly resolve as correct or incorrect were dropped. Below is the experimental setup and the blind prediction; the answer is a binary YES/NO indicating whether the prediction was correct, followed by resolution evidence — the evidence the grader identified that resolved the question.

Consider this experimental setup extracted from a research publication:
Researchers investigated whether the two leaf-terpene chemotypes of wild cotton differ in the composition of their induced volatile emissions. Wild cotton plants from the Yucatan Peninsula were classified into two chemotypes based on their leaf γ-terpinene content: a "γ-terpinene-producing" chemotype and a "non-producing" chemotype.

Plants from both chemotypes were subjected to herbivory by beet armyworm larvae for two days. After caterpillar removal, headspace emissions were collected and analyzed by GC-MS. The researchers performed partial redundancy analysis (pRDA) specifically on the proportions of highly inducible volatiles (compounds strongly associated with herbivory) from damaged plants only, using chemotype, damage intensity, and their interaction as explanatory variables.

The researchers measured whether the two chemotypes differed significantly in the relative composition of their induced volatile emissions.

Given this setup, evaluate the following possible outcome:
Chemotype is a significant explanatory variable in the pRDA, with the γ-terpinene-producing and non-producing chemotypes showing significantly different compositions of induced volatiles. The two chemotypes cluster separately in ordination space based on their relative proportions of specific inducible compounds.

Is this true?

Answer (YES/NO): YES